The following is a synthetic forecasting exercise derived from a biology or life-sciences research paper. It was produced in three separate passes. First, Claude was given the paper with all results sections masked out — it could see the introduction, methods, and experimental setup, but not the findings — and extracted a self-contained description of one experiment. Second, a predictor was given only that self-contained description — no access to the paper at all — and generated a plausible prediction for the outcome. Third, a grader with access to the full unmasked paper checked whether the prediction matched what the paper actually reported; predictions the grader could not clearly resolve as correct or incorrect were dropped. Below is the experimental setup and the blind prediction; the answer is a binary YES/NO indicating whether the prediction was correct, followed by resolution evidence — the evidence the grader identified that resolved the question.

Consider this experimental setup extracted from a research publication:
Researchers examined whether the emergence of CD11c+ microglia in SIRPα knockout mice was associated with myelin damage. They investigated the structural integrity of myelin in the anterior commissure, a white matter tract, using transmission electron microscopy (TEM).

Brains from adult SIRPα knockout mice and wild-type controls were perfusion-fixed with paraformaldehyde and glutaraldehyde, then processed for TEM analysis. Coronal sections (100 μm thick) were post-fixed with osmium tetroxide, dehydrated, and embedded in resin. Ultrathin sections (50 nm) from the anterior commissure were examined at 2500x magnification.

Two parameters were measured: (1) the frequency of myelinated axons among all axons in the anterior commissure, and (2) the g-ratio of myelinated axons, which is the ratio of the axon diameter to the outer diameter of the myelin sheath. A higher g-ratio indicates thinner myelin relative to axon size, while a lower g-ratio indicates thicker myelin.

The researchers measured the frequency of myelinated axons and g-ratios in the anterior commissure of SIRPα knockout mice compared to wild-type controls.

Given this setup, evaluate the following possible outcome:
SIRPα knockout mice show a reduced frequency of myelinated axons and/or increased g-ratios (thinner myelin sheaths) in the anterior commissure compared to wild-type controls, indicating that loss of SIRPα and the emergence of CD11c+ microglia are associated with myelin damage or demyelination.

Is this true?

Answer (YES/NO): NO